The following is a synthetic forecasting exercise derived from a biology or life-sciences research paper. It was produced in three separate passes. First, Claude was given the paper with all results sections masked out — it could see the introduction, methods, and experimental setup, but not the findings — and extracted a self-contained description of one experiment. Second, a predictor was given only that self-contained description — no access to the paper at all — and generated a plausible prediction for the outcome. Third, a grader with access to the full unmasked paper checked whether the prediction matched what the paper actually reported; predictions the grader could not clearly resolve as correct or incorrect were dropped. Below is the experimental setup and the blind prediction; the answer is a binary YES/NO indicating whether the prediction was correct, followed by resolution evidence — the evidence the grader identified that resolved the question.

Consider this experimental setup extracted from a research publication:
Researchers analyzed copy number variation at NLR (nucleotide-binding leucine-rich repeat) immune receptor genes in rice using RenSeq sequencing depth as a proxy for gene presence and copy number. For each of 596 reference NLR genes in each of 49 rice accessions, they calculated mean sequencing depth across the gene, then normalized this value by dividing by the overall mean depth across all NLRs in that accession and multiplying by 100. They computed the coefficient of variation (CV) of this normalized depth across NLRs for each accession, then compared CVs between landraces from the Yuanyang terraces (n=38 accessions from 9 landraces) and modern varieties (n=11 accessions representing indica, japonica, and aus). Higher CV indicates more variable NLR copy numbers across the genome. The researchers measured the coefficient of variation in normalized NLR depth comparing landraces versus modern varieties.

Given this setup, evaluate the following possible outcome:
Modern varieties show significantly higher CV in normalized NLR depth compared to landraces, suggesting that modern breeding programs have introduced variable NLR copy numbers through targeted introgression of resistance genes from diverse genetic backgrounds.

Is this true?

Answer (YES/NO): NO